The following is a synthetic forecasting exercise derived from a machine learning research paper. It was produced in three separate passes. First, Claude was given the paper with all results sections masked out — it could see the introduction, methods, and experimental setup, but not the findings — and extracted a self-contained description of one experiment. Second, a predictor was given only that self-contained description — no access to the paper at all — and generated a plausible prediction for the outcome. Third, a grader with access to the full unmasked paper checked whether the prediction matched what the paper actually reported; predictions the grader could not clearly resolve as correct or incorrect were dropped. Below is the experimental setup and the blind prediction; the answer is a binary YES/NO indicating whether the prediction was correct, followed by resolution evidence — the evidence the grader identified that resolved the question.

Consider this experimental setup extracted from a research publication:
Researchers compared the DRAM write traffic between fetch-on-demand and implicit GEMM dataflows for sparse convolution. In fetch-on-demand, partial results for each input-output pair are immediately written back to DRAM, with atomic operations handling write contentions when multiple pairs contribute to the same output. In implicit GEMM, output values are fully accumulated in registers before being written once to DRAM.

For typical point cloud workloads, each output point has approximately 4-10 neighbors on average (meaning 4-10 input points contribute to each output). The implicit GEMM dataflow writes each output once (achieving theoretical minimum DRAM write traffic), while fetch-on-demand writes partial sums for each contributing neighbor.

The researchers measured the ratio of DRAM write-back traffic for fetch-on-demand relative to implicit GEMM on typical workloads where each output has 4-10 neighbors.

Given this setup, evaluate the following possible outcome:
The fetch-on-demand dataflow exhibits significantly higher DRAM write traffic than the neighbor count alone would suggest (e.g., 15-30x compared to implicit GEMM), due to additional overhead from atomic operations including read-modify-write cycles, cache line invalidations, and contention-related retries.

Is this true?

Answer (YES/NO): NO